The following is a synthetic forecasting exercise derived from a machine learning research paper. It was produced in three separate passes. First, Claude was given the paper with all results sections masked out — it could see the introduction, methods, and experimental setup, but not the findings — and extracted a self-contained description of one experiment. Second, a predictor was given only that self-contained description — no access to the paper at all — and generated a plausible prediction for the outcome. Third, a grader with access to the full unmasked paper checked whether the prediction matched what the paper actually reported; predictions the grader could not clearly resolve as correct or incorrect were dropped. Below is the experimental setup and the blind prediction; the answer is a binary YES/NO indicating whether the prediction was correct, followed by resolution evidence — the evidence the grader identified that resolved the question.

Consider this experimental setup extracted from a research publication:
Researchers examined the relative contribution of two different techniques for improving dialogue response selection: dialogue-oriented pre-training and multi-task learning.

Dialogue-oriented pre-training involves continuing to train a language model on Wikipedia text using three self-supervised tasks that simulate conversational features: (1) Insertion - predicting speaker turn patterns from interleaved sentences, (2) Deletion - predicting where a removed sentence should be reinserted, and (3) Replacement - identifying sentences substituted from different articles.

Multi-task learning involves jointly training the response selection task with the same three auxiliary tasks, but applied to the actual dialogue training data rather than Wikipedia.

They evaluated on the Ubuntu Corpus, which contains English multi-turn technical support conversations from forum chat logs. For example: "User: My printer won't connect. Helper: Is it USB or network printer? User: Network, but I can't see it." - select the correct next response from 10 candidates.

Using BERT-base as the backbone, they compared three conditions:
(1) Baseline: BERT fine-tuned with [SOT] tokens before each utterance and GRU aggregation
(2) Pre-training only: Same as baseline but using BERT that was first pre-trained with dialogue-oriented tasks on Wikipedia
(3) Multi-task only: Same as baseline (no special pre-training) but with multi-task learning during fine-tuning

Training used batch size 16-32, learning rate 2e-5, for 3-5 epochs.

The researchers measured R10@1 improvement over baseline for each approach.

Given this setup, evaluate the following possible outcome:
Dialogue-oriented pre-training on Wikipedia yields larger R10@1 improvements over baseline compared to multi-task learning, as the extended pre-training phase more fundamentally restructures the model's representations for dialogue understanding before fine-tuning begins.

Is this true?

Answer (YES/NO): NO